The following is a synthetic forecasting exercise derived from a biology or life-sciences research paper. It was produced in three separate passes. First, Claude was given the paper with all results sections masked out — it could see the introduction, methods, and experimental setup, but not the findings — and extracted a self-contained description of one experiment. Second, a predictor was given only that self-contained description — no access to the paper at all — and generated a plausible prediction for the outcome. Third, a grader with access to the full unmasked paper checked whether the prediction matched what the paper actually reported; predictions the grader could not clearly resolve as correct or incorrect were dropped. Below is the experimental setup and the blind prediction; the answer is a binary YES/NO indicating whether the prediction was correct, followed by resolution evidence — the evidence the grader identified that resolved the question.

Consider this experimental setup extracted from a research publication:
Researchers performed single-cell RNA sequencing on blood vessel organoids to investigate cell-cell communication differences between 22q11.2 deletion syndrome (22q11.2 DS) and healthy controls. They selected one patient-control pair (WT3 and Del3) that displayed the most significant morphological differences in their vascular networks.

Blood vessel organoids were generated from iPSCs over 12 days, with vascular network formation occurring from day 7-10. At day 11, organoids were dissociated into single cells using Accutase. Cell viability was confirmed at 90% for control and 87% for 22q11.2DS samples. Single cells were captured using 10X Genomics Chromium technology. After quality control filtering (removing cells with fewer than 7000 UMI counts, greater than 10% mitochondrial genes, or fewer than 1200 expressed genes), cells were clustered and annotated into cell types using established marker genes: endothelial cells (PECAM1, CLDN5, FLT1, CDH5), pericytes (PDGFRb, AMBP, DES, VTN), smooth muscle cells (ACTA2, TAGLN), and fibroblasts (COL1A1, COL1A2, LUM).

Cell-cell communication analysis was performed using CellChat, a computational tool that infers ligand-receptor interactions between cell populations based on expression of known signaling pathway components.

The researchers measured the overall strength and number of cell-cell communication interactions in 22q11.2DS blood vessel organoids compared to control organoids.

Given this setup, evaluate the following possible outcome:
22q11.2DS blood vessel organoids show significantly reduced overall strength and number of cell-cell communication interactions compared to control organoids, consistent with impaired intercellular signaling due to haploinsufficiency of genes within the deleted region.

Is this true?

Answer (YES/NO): NO